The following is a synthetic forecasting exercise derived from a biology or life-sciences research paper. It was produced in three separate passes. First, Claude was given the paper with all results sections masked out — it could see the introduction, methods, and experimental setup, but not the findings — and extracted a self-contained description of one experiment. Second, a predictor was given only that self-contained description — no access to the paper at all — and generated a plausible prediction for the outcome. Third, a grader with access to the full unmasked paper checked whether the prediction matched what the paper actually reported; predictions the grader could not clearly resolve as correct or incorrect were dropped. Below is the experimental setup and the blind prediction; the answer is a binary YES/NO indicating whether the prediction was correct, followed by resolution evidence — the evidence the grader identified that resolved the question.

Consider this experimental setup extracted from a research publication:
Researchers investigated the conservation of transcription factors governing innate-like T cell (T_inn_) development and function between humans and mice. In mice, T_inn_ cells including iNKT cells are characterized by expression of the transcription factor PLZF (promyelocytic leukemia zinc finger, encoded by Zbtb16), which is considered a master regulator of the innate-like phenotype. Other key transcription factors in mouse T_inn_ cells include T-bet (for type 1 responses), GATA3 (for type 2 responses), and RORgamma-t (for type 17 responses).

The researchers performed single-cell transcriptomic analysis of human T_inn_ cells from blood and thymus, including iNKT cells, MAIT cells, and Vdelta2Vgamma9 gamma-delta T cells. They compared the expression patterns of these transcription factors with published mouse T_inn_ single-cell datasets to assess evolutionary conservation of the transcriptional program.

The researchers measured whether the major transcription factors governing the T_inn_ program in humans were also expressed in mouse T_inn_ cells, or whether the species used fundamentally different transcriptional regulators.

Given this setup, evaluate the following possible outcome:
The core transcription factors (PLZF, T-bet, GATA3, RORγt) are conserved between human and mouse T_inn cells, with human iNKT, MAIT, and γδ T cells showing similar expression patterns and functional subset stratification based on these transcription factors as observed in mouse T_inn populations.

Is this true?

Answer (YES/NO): NO